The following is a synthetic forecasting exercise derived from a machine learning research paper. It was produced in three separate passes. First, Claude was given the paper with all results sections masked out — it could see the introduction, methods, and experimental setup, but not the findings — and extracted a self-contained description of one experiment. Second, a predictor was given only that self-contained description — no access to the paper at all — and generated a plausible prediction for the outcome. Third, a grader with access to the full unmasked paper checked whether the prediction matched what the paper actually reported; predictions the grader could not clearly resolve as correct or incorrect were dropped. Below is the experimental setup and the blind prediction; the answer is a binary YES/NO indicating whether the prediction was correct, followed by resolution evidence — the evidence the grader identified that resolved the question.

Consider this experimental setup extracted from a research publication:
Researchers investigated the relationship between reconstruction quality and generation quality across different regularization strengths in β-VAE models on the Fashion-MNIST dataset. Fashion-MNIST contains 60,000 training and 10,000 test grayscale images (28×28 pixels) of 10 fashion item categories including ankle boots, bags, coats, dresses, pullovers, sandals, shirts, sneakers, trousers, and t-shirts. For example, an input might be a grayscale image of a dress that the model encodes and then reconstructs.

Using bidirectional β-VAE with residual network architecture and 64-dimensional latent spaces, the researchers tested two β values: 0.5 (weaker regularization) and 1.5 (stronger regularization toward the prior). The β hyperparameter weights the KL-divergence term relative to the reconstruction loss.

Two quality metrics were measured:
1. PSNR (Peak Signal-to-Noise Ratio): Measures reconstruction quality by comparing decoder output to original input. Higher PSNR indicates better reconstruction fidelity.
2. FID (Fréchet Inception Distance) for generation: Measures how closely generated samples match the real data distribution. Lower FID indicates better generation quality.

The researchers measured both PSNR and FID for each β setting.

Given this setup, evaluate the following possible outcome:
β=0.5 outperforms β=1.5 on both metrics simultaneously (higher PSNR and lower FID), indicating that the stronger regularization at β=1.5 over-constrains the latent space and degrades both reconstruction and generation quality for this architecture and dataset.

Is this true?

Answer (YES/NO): YES